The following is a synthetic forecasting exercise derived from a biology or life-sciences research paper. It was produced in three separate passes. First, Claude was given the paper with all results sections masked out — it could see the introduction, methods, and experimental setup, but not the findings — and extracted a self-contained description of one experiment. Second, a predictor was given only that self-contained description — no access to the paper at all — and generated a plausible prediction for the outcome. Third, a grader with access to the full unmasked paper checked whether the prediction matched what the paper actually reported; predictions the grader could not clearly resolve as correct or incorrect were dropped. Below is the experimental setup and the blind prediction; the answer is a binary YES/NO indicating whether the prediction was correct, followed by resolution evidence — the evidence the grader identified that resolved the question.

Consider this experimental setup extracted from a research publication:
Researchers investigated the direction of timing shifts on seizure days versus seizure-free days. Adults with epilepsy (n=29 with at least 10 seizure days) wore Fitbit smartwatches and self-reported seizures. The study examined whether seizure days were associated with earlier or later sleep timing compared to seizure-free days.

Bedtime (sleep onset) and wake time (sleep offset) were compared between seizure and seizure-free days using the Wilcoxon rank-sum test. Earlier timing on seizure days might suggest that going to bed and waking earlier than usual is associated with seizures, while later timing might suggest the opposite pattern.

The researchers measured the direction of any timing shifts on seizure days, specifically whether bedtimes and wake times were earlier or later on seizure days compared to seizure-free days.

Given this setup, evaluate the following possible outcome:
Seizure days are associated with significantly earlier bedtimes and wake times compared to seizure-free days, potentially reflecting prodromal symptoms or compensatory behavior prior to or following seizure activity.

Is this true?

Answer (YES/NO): NO